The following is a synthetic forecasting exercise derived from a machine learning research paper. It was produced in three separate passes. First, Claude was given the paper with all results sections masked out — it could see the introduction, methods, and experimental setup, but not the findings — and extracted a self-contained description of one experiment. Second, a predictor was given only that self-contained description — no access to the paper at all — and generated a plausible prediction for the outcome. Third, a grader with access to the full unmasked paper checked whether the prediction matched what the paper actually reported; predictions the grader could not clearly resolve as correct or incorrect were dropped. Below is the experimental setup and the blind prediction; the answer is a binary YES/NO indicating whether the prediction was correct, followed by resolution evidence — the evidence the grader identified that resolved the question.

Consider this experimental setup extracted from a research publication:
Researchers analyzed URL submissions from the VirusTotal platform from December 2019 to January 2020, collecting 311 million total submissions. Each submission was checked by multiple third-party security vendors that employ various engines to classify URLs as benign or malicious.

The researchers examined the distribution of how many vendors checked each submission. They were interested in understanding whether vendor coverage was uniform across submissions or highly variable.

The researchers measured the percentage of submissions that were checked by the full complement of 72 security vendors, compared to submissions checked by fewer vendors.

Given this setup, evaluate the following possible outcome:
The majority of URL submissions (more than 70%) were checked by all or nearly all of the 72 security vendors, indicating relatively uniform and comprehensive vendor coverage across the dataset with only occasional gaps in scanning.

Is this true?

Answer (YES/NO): YES